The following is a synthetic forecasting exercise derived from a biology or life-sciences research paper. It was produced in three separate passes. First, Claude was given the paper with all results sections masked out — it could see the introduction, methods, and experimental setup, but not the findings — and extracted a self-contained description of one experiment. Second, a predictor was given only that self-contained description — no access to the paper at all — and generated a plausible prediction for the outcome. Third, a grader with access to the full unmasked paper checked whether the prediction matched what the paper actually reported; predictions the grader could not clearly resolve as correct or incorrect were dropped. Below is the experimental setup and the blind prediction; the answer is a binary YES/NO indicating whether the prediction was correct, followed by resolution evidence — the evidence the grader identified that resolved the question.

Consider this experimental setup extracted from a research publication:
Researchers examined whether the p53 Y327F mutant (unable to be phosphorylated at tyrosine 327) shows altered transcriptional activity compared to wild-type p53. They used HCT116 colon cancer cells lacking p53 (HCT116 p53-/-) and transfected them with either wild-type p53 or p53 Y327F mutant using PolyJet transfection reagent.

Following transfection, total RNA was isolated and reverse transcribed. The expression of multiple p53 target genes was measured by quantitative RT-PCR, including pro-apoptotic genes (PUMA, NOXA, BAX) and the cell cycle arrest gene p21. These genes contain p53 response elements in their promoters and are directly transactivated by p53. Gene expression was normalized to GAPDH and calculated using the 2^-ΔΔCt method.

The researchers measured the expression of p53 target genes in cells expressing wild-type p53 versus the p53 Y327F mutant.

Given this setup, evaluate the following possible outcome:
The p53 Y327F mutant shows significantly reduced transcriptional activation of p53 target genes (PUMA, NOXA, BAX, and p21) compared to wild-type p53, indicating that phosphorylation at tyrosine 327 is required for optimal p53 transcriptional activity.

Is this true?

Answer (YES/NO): YES